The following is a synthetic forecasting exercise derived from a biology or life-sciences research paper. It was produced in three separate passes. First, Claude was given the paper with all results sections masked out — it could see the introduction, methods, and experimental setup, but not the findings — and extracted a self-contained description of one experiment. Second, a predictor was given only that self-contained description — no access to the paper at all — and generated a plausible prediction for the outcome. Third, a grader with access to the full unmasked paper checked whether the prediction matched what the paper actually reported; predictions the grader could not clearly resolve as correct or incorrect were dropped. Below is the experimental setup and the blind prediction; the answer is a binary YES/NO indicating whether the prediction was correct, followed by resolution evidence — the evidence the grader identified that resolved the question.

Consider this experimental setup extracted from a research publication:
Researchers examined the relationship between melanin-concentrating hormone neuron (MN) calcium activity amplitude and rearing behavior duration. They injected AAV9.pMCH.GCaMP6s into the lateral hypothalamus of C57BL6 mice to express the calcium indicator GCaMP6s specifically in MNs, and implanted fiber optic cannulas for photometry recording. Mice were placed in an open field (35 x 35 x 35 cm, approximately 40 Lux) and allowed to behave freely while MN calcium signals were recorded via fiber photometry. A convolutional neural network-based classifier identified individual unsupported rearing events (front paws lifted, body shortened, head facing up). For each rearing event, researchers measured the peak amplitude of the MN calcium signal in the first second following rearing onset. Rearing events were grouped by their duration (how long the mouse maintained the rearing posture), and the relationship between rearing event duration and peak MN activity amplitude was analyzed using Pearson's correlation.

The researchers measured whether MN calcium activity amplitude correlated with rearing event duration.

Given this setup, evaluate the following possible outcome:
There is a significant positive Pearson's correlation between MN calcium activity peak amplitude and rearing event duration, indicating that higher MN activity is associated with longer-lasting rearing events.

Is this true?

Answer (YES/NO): YES